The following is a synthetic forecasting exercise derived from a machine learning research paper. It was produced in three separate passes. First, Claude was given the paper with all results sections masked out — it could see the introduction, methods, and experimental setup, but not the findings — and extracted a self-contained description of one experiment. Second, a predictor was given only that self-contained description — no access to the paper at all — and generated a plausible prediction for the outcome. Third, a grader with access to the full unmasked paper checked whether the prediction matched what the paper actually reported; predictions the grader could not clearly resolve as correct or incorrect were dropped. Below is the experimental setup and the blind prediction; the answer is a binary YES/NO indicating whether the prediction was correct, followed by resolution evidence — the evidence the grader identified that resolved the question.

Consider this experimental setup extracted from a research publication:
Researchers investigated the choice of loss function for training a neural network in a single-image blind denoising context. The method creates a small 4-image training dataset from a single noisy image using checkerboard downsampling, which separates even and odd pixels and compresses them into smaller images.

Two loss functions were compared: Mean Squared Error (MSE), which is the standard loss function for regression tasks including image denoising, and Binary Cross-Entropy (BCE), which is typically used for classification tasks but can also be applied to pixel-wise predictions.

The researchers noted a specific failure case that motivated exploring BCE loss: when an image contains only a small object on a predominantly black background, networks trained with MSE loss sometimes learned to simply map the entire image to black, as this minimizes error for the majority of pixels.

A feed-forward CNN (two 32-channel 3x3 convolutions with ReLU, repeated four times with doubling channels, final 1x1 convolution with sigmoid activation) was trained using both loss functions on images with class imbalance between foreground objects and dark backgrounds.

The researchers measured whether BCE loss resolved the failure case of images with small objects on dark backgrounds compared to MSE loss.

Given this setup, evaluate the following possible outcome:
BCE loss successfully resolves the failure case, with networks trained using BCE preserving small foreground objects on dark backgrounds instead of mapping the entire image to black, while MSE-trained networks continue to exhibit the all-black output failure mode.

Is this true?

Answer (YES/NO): YES